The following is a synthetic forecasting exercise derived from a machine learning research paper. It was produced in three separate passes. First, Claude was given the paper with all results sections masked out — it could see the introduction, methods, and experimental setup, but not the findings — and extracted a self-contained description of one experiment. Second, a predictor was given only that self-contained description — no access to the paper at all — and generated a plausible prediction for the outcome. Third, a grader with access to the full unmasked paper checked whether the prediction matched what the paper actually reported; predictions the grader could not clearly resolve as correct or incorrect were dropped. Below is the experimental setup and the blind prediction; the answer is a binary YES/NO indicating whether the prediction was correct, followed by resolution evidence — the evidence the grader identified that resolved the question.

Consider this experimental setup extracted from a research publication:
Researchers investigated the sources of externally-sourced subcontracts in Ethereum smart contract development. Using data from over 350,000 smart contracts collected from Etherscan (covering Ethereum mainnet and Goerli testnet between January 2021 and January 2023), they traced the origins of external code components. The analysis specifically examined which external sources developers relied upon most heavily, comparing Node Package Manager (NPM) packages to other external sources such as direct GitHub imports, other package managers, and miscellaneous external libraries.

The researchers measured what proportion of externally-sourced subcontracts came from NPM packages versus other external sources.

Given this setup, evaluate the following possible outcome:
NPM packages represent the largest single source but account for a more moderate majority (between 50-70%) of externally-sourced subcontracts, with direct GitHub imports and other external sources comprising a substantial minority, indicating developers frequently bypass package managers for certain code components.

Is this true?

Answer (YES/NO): NO